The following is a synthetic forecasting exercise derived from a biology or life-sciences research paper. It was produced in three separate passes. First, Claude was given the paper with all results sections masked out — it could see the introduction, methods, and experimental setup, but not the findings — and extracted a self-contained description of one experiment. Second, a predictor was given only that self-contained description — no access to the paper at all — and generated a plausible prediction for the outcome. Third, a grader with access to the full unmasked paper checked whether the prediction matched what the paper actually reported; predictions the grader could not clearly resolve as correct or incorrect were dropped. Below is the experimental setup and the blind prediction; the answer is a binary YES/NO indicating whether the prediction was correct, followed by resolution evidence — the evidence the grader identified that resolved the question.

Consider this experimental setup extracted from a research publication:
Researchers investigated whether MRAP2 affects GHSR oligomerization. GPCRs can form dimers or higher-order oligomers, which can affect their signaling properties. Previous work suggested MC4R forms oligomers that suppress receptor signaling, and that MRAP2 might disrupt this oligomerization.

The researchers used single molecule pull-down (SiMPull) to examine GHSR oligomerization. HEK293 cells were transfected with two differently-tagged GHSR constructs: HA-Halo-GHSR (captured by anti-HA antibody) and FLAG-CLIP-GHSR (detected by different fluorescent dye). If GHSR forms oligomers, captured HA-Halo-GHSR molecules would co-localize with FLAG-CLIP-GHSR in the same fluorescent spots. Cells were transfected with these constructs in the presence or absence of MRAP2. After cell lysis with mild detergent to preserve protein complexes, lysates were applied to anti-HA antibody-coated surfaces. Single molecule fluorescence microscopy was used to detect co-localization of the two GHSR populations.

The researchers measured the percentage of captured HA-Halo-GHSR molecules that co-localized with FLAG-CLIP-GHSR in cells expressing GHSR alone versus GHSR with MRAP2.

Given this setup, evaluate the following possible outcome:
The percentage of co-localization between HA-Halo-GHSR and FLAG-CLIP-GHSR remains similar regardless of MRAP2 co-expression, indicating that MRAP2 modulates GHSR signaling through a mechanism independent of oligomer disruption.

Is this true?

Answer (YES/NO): NO